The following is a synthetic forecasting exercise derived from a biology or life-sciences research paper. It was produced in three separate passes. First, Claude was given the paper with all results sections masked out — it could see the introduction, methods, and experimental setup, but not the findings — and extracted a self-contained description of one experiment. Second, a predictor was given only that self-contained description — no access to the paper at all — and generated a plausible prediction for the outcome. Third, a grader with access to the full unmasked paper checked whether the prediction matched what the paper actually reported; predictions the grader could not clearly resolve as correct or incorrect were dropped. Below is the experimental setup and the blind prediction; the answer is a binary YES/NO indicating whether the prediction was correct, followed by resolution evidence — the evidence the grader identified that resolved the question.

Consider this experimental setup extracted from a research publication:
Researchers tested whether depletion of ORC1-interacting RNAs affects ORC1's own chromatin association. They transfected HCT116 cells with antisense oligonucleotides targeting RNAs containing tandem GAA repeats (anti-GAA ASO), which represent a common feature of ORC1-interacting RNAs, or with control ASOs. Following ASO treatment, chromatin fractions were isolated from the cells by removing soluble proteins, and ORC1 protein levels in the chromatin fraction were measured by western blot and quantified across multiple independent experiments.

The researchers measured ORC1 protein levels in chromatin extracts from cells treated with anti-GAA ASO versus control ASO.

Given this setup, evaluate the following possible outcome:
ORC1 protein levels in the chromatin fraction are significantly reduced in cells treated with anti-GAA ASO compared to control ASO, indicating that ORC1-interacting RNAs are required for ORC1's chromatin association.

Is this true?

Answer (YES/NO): NO